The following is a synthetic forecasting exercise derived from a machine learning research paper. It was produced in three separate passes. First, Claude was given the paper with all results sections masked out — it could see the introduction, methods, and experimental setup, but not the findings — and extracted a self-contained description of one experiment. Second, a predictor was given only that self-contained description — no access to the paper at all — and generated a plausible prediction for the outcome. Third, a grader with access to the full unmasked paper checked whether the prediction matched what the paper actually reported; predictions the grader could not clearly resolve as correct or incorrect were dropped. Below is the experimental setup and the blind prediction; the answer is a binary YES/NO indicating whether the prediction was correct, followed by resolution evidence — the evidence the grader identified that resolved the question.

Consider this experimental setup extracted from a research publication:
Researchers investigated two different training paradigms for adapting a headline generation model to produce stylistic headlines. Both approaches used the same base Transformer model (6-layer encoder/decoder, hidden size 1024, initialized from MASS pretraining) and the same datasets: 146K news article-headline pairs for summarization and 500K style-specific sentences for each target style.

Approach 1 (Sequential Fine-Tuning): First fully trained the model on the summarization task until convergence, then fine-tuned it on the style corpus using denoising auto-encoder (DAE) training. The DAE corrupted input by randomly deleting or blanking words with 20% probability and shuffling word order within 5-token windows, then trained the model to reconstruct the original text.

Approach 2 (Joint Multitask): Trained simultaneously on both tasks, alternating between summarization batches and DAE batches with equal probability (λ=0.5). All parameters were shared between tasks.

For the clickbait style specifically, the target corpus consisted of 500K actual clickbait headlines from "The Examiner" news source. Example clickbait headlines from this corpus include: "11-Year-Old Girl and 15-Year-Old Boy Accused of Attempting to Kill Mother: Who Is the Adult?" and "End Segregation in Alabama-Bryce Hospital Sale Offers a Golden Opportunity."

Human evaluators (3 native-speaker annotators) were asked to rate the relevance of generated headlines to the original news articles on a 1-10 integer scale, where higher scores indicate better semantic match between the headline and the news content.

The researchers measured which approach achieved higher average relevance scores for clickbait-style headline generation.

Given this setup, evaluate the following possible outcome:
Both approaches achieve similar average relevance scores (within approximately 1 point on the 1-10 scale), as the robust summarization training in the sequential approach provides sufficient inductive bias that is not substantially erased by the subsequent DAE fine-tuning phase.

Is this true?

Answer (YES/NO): NO